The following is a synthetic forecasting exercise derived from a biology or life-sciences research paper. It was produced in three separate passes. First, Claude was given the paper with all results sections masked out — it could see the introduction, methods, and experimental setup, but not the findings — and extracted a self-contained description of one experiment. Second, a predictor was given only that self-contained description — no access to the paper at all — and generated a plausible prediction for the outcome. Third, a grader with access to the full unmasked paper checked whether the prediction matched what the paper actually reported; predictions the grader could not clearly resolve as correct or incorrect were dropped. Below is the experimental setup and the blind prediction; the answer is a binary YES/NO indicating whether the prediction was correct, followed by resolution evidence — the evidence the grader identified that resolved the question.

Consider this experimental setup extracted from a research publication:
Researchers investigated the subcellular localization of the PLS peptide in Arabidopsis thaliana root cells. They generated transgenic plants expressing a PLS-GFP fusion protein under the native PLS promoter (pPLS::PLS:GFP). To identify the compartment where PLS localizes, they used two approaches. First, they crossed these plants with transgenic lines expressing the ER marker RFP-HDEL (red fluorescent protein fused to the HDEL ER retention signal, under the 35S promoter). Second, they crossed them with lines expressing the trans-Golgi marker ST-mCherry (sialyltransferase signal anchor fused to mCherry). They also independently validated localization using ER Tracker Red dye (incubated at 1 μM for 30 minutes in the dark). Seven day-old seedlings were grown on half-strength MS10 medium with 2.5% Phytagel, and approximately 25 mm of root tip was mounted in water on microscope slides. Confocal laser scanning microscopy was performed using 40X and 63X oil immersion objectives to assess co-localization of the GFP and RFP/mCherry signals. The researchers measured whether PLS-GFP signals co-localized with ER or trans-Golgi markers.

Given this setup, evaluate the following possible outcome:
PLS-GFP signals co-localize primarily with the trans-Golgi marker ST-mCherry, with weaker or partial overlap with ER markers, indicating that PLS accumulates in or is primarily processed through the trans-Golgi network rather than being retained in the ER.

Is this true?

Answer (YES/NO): NO